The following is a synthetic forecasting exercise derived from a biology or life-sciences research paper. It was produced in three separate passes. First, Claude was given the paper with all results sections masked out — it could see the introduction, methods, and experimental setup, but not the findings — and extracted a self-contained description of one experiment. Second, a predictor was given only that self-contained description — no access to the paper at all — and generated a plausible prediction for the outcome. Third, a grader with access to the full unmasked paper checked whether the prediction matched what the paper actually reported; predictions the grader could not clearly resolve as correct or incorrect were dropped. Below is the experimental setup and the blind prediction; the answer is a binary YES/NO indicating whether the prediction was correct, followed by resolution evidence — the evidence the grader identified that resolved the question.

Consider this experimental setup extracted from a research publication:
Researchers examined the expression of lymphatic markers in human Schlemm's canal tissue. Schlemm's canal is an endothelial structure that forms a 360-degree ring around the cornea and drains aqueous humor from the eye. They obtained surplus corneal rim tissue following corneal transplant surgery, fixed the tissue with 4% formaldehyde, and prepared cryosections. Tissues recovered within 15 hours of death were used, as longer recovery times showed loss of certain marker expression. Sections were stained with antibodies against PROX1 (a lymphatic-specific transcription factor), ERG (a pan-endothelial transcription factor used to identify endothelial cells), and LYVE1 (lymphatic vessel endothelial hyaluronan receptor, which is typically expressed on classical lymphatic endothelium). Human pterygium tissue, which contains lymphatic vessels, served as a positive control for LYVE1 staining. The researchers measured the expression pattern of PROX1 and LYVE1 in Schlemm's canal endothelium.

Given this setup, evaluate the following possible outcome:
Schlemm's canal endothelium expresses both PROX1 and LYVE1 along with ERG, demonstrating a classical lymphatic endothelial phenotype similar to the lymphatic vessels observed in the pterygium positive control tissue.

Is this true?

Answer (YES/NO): NO